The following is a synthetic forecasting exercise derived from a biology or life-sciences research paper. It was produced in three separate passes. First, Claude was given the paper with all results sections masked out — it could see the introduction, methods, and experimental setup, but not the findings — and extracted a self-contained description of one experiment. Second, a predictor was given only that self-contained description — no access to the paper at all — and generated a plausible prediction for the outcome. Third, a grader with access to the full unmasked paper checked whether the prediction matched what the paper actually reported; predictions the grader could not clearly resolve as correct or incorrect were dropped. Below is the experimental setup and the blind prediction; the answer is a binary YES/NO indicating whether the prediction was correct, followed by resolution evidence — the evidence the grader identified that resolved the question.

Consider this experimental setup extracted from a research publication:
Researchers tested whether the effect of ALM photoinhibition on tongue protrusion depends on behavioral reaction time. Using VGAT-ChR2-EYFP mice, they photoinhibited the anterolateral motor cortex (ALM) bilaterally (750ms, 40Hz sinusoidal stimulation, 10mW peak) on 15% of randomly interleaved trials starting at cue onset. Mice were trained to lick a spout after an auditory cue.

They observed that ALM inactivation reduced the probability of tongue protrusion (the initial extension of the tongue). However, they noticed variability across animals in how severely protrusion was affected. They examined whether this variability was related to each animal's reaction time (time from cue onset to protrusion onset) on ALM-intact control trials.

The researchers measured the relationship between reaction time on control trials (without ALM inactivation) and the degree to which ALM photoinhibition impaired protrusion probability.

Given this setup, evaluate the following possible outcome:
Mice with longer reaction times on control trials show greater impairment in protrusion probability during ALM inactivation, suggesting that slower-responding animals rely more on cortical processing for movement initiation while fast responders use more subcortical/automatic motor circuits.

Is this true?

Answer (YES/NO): YES